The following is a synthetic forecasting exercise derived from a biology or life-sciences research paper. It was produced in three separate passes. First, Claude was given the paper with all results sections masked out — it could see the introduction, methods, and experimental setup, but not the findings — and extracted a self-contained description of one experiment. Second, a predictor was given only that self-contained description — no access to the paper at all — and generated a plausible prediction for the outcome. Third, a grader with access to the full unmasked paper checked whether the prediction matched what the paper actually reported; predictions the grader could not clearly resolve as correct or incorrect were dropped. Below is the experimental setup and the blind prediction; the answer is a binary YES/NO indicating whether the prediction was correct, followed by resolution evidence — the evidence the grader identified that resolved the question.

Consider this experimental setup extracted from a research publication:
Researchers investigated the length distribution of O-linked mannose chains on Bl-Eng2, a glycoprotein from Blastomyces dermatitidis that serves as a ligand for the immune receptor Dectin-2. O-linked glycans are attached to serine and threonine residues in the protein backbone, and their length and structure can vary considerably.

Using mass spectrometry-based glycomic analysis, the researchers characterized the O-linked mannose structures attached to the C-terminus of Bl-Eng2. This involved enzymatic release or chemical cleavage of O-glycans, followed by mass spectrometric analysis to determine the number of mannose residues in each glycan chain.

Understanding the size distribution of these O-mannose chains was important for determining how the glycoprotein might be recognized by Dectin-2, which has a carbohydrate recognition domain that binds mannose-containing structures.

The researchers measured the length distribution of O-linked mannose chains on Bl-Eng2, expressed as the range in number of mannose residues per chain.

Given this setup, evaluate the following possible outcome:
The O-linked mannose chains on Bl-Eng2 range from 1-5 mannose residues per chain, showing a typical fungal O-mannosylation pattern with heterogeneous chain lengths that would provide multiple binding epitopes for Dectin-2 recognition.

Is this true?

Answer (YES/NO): NO